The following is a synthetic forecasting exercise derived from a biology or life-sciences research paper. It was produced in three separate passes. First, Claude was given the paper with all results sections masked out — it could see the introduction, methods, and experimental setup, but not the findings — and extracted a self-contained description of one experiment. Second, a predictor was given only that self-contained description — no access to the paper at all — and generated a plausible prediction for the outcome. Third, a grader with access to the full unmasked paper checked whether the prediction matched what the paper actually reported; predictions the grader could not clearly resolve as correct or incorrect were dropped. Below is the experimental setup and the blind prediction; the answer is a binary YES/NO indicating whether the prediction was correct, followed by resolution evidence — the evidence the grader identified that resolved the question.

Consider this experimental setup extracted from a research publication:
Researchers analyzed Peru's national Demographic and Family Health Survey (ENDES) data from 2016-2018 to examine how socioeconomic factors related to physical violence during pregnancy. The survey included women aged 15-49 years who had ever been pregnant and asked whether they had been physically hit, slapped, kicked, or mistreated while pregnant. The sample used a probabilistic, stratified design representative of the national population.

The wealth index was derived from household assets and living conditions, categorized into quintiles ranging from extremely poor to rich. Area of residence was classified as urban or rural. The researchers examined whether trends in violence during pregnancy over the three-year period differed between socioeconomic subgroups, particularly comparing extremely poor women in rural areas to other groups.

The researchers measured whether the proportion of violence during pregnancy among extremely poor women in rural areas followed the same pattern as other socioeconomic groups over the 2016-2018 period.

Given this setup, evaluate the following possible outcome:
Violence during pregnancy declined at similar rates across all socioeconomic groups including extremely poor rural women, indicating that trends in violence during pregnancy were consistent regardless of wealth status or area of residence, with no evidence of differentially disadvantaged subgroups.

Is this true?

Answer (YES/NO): NO